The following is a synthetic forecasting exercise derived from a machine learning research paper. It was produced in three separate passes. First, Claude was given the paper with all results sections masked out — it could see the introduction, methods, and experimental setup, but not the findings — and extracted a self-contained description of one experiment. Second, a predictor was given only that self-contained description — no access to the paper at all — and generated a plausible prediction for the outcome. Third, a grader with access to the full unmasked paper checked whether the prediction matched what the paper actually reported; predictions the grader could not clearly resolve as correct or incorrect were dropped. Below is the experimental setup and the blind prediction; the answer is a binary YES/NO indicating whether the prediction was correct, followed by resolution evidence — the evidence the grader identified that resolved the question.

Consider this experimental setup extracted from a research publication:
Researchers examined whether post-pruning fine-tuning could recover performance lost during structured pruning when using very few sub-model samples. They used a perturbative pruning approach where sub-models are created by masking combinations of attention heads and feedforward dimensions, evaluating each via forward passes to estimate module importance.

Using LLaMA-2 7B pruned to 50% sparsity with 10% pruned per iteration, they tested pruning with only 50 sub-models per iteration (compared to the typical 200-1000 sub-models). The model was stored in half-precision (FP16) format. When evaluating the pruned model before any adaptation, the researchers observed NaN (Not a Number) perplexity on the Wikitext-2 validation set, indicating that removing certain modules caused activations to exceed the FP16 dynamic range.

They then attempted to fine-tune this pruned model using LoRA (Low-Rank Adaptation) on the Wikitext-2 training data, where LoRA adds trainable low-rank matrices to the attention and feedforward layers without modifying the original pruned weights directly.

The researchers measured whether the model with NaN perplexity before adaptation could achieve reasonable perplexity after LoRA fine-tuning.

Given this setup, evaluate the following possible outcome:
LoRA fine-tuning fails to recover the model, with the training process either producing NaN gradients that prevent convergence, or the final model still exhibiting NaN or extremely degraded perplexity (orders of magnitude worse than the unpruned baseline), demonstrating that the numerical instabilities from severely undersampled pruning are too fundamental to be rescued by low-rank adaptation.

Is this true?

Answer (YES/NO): NO